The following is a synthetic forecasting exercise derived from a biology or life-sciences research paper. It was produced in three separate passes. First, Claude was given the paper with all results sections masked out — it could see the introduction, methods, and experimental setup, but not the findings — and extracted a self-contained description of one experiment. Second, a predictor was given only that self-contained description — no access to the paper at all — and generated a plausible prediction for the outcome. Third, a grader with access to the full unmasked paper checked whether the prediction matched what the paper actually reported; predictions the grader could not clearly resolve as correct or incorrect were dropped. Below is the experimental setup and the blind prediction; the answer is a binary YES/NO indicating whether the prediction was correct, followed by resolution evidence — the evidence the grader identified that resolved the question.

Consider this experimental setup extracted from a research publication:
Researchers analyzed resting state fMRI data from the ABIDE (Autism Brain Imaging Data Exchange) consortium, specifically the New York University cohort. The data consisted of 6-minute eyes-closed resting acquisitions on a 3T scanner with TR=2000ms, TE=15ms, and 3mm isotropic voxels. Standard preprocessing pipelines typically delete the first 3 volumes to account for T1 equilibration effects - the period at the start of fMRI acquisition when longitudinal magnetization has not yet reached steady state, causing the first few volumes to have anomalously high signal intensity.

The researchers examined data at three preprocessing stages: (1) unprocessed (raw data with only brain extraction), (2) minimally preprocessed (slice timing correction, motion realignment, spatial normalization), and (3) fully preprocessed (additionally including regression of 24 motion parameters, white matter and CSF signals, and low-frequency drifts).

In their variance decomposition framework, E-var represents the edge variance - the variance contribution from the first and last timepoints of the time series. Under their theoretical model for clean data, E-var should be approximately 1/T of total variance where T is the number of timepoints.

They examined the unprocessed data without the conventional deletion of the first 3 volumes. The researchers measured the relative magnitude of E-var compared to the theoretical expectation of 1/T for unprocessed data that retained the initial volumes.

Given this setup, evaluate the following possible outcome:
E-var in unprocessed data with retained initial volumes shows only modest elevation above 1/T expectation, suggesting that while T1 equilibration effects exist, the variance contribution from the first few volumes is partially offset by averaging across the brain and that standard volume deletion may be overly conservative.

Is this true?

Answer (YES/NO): NO